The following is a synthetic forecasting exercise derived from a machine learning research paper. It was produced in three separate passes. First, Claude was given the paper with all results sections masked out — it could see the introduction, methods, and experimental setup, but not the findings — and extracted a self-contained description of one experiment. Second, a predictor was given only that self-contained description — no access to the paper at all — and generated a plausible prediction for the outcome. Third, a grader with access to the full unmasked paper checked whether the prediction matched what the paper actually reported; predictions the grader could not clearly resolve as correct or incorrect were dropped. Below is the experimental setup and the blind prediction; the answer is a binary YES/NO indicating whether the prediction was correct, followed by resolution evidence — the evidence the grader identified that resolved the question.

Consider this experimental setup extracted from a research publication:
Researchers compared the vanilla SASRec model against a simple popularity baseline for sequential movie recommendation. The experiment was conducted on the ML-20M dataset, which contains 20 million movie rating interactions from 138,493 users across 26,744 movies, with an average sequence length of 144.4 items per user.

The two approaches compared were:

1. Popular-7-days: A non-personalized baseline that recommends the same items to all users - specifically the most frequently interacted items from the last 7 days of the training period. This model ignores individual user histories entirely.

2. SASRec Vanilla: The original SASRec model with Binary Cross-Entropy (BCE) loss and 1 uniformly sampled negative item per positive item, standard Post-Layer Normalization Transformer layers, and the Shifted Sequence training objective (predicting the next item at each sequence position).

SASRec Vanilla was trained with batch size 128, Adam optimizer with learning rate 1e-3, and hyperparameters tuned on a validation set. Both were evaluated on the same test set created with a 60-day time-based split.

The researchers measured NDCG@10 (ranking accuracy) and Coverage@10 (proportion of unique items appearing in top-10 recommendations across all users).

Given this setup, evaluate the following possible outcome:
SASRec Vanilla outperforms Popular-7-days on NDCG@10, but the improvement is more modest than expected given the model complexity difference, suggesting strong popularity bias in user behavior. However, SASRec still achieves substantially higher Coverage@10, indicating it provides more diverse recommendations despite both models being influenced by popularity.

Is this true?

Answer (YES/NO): NO